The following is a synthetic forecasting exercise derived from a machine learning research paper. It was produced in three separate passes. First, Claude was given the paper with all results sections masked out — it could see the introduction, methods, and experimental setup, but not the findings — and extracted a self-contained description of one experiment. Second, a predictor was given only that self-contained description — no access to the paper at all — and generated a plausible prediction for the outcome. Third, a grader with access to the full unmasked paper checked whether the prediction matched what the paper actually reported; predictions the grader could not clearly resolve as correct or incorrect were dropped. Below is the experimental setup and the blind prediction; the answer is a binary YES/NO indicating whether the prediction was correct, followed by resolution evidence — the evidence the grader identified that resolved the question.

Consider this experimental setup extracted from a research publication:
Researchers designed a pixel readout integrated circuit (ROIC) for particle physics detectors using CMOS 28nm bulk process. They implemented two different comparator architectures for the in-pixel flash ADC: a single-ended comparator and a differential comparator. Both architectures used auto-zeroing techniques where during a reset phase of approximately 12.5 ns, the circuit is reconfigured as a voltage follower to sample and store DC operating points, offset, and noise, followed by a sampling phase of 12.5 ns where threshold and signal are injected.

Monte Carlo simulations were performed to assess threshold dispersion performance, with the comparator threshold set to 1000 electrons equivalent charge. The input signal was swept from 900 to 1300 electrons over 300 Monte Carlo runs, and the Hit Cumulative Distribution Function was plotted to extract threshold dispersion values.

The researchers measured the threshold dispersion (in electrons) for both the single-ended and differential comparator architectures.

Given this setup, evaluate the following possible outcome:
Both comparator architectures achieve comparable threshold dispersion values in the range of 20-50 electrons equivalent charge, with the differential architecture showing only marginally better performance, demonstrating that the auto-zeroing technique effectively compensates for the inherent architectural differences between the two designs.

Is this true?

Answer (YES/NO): NO